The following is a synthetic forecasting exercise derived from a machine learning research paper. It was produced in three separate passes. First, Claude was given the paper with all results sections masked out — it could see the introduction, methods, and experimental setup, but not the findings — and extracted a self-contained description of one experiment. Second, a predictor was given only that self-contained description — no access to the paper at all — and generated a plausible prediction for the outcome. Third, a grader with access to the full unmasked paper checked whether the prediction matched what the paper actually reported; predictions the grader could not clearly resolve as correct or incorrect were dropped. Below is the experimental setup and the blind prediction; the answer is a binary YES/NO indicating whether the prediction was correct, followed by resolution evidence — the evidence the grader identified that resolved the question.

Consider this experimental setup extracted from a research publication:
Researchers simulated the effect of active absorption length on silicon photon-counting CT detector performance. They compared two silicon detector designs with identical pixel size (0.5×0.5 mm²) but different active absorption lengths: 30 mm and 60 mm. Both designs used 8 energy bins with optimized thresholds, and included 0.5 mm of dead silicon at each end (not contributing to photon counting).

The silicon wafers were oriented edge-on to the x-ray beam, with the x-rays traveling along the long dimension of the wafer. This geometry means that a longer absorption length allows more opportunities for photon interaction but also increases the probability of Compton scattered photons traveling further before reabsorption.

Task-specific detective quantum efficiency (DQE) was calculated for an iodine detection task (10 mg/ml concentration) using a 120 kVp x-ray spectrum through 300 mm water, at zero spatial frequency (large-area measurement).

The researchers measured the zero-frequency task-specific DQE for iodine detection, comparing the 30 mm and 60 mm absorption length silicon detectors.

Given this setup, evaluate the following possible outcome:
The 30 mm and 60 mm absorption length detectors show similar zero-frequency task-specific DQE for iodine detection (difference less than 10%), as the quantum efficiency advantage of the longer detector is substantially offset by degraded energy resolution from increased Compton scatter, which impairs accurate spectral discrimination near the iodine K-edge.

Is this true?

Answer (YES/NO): YES